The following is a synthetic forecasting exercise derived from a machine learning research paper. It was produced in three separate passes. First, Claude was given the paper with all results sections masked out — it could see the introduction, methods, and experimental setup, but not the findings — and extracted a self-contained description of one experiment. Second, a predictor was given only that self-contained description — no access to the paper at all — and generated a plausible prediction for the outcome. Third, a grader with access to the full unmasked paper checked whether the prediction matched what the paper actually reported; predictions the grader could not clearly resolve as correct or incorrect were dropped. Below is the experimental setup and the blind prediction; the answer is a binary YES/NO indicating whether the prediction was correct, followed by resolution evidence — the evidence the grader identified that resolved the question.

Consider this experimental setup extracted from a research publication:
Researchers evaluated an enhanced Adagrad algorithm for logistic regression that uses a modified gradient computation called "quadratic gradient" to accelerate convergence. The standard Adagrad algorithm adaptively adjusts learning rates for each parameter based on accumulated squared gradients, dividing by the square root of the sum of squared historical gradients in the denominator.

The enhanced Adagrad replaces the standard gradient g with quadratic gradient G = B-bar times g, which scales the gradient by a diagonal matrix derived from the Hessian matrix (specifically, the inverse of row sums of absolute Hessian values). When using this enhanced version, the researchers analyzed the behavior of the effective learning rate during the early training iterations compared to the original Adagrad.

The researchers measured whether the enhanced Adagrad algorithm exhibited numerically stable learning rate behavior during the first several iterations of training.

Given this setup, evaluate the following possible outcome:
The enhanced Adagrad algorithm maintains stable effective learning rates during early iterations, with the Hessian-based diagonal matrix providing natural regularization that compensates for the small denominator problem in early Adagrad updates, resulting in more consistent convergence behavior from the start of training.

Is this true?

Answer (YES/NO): NO